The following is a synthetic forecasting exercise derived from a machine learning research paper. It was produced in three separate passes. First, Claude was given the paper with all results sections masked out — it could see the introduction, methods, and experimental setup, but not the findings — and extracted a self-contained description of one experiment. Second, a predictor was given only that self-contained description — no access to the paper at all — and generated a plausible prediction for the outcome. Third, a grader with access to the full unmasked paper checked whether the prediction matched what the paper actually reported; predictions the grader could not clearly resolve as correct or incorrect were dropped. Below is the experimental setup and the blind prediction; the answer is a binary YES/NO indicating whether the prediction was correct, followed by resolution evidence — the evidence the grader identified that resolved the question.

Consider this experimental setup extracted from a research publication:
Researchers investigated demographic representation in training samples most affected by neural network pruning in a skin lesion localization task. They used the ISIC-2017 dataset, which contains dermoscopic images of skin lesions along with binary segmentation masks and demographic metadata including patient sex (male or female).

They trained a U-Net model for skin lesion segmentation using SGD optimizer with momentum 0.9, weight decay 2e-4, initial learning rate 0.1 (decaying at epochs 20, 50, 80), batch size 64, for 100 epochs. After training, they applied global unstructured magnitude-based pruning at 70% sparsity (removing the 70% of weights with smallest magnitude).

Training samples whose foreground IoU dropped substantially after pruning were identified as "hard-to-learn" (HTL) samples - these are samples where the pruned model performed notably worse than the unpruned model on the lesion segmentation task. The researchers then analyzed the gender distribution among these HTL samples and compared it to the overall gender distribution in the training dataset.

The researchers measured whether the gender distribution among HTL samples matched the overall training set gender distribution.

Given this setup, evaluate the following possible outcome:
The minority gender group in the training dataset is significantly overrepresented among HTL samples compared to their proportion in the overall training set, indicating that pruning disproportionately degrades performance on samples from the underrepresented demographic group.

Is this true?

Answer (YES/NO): YES